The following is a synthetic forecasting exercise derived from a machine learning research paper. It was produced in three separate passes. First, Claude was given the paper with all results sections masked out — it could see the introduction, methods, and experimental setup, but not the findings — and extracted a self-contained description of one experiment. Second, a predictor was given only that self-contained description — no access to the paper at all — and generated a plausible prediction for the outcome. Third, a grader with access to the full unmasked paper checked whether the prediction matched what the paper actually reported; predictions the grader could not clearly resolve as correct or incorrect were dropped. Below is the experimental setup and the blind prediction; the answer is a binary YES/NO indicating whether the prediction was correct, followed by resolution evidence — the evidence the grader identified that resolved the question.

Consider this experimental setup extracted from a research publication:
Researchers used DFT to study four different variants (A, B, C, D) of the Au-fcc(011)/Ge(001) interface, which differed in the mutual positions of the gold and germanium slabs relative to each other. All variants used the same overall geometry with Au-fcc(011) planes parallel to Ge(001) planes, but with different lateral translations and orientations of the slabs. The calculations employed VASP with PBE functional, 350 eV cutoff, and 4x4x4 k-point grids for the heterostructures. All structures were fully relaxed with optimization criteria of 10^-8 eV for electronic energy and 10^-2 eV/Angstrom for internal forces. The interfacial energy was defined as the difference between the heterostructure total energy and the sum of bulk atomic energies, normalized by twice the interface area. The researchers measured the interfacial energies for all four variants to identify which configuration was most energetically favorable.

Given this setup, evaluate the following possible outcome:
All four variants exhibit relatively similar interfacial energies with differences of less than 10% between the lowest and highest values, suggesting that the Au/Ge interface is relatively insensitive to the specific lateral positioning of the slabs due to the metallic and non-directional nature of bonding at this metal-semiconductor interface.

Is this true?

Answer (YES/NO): NO